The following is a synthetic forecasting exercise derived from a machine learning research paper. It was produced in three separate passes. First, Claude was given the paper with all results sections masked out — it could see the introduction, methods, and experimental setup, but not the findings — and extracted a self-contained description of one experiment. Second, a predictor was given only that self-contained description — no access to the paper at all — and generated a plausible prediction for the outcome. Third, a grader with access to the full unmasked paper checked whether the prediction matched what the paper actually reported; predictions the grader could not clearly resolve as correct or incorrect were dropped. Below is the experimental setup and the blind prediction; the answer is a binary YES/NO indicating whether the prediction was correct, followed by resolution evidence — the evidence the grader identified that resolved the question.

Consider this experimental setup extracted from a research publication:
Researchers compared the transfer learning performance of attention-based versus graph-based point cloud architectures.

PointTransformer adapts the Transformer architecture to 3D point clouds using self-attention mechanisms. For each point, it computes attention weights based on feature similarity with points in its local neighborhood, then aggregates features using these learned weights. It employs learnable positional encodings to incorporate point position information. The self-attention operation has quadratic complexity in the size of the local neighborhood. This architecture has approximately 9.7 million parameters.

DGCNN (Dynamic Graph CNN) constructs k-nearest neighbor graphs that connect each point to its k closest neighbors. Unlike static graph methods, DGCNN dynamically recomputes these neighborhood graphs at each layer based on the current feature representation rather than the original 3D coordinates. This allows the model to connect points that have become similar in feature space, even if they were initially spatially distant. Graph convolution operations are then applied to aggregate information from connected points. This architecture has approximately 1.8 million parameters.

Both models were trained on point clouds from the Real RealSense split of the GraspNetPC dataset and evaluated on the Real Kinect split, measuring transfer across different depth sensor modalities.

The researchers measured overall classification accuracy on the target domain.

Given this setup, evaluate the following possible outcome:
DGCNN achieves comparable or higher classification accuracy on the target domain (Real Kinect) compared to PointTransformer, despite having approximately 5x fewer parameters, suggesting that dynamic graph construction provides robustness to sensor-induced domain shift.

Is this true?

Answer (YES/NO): NO